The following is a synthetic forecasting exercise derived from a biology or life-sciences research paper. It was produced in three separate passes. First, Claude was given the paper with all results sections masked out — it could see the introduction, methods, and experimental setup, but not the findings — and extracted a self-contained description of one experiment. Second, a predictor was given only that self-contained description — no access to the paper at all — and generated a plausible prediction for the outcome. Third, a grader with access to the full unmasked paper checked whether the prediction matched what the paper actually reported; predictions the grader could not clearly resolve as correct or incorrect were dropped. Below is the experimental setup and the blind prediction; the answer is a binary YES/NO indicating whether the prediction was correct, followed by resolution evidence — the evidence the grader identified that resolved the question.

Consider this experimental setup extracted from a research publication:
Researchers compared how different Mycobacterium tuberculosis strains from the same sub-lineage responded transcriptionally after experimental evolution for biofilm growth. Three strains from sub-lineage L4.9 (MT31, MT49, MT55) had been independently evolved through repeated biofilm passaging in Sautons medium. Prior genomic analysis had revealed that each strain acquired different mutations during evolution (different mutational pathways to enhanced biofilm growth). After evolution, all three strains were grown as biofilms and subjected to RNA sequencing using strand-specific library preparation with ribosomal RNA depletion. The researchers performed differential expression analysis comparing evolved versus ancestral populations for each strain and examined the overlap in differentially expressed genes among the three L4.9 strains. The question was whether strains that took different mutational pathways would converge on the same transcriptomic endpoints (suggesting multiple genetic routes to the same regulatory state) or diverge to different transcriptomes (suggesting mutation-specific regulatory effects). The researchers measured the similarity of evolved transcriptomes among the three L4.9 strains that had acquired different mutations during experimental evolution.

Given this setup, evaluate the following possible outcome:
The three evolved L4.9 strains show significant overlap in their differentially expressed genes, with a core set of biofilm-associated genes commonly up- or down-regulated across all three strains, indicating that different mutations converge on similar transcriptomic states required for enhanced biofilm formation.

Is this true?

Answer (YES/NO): YES